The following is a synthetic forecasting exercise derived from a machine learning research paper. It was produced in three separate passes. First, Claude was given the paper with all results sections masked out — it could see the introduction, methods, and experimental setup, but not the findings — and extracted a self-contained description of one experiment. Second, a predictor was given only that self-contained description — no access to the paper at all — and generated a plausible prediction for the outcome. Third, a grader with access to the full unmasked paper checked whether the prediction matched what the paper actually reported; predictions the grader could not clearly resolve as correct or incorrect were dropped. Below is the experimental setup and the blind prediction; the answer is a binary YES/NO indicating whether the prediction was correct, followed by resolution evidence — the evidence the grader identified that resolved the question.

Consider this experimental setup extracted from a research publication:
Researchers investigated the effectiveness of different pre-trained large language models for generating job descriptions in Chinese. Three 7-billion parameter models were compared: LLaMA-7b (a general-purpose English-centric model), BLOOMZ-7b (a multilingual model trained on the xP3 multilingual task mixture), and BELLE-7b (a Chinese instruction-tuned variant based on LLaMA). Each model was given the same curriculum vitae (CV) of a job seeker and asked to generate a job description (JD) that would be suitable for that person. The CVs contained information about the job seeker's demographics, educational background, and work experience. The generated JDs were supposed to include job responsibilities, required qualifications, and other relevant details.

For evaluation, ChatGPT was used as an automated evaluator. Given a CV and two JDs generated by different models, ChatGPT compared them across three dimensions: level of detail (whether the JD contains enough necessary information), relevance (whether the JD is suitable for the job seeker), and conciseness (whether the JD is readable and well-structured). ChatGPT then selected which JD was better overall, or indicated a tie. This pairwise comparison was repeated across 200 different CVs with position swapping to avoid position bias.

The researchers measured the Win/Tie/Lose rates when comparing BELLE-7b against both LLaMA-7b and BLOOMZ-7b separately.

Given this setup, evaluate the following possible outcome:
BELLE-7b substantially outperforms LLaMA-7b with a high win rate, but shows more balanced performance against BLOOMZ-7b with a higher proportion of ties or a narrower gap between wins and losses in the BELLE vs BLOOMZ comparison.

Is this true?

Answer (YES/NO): NO